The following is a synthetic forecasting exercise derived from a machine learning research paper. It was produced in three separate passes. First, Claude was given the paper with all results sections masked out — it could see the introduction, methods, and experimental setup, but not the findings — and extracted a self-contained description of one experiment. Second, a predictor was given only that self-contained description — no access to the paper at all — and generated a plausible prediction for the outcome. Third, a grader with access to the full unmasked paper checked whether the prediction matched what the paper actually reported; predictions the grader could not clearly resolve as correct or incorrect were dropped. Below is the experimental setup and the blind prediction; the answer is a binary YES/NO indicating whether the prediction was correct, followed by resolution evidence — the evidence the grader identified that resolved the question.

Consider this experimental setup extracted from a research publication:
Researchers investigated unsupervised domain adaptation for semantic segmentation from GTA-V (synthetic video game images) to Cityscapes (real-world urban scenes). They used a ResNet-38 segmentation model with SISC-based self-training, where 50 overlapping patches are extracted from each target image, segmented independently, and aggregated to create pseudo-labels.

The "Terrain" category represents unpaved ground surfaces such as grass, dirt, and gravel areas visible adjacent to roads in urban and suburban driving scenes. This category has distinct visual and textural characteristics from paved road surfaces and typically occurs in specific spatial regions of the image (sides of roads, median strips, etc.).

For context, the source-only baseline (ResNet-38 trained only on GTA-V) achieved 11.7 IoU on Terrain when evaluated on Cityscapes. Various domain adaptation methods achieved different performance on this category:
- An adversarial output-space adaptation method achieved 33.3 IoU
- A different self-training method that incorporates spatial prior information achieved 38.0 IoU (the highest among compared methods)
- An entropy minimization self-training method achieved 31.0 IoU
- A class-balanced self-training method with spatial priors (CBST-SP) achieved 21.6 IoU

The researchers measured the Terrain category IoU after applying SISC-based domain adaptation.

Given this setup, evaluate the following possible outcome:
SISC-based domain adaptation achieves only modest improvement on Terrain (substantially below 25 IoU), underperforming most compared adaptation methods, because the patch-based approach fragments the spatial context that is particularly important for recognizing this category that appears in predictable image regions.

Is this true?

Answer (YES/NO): YES